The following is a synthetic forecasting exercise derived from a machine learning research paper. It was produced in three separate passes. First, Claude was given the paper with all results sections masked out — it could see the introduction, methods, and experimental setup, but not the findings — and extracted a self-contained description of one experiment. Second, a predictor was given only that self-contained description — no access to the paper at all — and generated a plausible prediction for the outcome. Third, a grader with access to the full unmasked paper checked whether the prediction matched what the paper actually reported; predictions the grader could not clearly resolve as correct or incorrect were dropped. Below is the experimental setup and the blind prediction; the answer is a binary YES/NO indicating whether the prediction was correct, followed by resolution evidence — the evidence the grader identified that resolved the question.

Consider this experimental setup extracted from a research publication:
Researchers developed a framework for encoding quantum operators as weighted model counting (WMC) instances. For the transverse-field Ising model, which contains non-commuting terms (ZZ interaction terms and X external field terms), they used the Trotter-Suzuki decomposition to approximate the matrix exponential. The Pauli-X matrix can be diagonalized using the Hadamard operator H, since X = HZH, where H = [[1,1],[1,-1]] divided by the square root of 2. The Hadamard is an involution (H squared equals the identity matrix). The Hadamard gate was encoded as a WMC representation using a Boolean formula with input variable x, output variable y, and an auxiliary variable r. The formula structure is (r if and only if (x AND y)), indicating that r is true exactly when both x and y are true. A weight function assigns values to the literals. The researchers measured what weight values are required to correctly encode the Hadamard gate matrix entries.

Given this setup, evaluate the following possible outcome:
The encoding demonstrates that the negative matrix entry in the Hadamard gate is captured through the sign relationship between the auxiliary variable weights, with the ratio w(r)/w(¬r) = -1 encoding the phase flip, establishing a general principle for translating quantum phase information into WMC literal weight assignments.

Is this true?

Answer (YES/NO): NO